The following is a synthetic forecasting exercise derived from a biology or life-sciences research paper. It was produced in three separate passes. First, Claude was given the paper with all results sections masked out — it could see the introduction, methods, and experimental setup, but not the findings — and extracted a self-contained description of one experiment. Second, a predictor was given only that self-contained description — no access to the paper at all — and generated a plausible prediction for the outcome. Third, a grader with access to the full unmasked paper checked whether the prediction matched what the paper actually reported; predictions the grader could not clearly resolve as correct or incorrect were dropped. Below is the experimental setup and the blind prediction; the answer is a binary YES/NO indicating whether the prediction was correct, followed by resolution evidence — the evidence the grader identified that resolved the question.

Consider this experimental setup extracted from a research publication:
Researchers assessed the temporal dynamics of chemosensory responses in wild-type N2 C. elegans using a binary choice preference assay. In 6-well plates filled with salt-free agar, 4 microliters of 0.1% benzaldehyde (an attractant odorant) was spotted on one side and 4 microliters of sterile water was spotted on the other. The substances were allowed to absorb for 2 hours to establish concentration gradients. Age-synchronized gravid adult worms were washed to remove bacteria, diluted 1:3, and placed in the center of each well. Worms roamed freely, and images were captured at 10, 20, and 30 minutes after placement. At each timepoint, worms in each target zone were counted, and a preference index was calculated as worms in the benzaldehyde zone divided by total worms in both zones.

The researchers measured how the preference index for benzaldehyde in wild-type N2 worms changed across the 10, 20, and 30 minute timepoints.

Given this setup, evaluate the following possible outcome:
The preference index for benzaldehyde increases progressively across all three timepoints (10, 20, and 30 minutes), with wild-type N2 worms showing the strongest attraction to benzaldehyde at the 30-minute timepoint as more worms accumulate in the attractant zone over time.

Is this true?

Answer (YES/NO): YES